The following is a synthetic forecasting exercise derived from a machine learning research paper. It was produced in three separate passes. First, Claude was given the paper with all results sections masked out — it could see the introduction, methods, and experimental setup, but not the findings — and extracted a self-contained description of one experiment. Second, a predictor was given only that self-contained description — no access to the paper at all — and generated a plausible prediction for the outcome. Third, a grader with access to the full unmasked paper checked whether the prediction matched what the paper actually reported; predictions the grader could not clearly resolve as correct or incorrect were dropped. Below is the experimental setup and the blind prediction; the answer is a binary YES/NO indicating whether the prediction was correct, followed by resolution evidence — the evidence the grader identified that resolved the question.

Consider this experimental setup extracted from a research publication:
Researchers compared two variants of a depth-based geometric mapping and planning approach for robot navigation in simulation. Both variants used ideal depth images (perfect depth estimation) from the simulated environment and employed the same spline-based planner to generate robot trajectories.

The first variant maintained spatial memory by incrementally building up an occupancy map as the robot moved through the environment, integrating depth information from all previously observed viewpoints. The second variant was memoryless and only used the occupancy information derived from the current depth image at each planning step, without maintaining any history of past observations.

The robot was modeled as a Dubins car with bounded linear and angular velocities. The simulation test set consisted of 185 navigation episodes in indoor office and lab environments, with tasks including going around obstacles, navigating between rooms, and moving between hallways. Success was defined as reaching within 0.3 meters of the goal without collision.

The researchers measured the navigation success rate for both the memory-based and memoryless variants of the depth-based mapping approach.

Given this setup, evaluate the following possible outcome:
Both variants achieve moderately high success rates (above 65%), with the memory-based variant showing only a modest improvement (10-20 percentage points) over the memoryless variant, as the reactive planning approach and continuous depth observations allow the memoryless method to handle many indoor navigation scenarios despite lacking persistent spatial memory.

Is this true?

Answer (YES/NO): YES